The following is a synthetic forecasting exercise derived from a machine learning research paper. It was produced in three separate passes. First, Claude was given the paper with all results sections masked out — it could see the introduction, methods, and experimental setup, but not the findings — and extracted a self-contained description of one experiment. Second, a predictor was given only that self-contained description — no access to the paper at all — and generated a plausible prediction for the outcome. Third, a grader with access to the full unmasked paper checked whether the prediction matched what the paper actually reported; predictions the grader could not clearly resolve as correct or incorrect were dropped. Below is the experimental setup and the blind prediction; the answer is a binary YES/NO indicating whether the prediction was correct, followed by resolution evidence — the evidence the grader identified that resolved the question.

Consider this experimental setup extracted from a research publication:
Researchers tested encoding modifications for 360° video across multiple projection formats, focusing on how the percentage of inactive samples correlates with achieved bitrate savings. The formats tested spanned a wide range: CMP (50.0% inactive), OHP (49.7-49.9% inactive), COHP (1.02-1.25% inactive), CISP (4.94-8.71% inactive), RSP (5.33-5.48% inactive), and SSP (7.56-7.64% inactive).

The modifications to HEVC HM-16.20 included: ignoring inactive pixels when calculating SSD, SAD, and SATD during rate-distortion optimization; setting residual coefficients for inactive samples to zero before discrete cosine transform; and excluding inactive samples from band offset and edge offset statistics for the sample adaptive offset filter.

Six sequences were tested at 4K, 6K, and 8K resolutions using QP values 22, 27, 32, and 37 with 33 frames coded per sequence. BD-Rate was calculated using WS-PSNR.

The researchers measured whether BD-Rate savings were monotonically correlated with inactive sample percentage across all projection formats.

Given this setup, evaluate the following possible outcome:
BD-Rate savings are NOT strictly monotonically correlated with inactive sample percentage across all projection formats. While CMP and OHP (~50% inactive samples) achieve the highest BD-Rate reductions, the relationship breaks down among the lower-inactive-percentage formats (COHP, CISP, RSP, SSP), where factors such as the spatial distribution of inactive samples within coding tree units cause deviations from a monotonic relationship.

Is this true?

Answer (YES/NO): NO